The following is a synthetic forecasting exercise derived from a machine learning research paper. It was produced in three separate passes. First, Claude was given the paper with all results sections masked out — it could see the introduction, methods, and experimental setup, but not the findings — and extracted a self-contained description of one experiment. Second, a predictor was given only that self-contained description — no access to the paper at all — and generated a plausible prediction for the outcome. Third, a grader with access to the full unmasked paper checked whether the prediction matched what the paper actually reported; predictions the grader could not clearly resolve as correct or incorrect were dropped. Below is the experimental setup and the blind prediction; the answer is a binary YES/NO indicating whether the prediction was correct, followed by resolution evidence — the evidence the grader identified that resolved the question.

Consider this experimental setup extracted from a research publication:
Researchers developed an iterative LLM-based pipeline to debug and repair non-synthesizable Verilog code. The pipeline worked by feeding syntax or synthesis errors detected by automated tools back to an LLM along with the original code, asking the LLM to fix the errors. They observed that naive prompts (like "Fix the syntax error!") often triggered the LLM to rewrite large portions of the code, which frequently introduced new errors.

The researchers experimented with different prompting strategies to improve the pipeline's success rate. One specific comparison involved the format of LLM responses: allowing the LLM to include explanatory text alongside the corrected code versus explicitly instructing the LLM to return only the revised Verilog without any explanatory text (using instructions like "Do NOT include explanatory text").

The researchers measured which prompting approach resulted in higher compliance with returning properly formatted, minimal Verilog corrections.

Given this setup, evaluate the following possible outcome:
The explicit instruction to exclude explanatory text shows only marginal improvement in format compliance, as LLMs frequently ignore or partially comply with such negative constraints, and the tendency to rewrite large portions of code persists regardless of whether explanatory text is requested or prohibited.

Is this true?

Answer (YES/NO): NO